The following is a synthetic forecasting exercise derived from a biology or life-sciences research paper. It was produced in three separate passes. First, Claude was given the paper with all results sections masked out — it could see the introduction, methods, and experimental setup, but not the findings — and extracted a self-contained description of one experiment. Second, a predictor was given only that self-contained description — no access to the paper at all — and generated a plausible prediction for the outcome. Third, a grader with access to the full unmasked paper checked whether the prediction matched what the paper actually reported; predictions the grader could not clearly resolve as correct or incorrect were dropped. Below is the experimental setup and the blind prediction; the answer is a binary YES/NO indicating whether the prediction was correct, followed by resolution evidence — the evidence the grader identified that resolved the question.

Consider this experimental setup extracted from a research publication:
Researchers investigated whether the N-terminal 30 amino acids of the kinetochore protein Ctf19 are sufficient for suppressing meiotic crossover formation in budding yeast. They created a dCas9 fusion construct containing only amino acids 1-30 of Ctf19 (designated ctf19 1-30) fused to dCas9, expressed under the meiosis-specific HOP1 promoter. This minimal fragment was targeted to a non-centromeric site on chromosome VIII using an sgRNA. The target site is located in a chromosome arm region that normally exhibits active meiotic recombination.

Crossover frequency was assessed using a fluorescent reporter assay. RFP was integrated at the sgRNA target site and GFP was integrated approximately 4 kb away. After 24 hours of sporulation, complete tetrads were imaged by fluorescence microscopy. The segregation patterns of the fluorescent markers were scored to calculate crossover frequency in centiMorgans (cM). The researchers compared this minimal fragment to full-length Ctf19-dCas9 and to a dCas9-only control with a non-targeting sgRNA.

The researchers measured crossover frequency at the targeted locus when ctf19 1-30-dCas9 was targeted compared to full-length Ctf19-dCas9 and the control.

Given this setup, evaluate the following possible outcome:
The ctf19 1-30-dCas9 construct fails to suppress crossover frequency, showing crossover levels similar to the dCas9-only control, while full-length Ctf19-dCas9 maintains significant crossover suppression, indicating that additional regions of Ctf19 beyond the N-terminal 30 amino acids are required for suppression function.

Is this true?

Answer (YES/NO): NO